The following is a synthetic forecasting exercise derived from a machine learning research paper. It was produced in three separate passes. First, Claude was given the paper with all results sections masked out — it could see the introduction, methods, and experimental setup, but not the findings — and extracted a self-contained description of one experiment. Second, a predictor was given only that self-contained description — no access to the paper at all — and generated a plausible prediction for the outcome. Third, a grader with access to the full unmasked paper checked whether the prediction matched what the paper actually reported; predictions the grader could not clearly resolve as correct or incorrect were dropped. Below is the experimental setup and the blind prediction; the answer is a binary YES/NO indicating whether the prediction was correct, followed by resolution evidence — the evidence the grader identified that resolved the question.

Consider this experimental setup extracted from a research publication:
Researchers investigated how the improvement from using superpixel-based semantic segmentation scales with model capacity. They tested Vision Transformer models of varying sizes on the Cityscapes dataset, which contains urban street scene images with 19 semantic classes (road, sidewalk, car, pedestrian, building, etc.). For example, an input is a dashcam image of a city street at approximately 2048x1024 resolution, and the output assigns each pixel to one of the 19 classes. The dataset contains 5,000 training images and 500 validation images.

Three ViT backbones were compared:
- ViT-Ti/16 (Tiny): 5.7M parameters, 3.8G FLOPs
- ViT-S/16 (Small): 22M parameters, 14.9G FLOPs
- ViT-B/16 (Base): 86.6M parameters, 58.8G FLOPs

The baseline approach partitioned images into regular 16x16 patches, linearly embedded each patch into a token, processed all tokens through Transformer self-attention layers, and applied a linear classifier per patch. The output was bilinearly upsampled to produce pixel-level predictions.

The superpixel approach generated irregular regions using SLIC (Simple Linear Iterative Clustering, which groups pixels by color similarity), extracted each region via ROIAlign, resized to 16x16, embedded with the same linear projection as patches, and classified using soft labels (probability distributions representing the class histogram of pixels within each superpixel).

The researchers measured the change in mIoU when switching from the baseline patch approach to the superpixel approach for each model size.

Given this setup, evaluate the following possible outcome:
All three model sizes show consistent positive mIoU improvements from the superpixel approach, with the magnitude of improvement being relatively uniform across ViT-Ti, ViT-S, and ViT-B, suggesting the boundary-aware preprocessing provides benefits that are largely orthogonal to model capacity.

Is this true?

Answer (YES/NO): NO